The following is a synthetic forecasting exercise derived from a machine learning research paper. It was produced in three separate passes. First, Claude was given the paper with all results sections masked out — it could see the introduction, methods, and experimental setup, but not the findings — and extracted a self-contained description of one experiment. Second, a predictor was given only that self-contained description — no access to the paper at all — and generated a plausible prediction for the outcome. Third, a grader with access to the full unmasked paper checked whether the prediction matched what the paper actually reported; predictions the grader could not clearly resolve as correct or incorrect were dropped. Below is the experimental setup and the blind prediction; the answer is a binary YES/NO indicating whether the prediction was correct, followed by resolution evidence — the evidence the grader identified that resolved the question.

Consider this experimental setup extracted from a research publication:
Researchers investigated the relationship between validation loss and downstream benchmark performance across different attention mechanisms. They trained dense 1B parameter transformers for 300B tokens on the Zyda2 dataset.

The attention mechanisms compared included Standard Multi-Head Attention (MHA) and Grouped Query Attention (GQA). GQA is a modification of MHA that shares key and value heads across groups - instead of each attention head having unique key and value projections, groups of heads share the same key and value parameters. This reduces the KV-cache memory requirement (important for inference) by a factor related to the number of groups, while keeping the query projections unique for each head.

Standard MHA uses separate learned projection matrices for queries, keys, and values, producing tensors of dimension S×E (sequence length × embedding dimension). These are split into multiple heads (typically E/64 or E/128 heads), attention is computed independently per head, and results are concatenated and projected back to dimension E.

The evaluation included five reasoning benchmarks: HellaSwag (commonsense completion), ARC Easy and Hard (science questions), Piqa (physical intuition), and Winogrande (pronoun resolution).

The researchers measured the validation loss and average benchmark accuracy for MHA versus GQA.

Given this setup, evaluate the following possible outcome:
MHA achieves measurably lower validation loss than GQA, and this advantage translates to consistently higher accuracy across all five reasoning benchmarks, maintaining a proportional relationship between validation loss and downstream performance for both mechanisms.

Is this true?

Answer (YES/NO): NO